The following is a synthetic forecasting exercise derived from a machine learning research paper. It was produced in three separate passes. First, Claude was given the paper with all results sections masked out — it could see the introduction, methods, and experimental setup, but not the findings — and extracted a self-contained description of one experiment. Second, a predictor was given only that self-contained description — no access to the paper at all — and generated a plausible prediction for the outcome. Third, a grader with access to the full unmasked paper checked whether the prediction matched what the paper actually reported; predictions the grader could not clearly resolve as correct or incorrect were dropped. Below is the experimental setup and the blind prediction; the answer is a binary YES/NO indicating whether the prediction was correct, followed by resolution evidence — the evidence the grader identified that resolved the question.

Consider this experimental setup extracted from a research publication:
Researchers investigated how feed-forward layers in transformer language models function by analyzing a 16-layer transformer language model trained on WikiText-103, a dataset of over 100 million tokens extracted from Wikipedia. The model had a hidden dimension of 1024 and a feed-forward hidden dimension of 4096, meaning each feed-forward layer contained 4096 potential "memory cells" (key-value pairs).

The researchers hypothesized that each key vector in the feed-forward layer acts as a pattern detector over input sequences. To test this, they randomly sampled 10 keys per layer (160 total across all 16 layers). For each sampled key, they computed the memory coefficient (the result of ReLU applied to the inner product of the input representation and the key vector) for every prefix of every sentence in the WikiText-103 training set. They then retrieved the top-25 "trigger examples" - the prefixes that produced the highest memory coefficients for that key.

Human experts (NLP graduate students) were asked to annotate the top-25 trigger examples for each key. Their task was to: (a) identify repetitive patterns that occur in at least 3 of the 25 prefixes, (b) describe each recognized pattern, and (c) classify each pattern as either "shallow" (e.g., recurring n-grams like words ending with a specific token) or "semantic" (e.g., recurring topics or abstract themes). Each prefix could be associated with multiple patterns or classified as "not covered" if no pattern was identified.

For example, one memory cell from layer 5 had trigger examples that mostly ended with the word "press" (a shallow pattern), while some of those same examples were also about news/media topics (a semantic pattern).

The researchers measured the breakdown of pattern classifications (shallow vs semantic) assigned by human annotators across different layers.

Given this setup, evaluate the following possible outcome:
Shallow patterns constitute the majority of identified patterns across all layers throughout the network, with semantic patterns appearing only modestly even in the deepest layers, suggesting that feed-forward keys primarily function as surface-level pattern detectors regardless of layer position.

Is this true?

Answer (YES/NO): NO